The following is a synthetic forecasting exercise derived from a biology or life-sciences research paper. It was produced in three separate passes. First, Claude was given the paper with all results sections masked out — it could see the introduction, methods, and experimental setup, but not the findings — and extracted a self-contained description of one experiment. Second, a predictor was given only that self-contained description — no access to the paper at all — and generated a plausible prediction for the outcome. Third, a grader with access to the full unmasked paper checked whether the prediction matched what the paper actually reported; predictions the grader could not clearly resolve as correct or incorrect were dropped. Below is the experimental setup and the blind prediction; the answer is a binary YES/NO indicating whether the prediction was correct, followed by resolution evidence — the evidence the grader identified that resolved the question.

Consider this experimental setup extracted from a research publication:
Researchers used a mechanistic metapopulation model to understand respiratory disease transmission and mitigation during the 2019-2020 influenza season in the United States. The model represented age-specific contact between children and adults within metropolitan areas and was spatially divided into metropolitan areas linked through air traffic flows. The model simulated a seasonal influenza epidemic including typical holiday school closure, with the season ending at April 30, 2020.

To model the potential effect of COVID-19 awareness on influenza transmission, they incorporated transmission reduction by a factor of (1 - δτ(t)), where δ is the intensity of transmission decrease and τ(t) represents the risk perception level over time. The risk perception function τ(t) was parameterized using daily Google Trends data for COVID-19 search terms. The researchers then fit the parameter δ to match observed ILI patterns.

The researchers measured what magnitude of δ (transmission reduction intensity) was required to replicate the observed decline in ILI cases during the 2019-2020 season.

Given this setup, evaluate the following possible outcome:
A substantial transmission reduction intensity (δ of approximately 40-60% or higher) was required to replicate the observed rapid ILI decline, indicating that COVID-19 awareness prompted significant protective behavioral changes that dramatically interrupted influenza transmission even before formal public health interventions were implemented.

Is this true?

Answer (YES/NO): NO